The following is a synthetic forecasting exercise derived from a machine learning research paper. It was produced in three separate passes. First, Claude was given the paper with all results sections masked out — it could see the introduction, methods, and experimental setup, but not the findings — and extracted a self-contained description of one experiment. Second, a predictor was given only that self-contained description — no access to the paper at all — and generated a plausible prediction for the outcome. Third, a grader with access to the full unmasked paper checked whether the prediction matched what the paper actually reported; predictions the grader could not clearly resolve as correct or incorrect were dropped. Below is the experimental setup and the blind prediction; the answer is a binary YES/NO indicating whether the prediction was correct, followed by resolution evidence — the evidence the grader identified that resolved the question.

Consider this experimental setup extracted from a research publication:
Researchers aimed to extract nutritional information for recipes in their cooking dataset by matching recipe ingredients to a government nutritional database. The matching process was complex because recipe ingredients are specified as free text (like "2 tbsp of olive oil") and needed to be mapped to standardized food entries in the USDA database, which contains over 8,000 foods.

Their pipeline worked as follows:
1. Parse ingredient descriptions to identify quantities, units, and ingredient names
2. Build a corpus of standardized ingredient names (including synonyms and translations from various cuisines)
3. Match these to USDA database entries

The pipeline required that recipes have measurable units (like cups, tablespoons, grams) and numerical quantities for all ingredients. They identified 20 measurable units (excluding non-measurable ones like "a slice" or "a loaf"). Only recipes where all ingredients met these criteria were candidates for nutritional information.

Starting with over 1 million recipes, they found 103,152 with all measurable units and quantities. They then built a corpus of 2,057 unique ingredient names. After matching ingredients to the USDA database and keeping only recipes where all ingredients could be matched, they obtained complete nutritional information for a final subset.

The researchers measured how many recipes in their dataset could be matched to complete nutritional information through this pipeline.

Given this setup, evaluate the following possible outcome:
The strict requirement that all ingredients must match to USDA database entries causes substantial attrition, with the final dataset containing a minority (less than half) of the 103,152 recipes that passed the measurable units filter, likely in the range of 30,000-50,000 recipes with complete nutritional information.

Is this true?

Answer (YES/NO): NO